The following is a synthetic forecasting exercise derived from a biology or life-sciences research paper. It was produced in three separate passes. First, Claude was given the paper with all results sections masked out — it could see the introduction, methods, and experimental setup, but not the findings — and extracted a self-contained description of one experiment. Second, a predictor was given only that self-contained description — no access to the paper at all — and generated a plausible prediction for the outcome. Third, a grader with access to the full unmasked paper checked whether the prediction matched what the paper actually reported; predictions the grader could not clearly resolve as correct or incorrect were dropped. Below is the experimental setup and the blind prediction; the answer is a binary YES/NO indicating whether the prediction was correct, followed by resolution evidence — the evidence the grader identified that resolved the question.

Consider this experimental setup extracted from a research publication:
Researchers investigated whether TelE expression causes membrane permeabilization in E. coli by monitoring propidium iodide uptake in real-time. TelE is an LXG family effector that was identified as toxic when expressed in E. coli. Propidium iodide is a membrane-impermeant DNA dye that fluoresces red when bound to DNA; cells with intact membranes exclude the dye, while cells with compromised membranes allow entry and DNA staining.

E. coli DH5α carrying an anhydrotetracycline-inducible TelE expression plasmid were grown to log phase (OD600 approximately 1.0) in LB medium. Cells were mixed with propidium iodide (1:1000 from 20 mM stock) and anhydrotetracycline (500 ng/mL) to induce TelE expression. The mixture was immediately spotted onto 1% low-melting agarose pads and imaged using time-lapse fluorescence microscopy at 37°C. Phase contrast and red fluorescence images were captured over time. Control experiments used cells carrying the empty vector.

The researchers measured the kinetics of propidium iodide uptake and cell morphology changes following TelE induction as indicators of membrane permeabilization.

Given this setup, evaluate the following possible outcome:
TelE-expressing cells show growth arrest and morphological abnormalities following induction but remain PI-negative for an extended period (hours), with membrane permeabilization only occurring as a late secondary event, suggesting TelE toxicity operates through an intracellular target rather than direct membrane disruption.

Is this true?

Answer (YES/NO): NO